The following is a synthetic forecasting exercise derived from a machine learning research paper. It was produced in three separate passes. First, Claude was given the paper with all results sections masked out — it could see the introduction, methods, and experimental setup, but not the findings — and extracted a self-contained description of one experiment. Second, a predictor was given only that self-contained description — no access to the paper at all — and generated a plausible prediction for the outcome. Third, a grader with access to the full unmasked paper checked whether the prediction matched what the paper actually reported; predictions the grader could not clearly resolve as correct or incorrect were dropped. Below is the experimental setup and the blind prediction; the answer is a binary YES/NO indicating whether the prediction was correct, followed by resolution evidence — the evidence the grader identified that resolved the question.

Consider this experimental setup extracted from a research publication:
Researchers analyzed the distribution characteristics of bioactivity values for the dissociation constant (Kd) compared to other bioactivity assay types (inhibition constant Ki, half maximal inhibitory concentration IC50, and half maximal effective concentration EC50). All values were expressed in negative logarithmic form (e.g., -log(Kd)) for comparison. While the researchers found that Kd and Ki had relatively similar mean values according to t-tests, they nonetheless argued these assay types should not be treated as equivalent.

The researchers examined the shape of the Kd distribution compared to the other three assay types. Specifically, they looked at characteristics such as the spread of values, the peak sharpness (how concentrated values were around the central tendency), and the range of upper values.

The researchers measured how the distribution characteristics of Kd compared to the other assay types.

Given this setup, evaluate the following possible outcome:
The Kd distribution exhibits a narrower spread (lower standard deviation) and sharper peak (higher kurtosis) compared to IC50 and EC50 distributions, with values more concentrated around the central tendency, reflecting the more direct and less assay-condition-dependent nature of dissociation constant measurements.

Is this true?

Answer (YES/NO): NO